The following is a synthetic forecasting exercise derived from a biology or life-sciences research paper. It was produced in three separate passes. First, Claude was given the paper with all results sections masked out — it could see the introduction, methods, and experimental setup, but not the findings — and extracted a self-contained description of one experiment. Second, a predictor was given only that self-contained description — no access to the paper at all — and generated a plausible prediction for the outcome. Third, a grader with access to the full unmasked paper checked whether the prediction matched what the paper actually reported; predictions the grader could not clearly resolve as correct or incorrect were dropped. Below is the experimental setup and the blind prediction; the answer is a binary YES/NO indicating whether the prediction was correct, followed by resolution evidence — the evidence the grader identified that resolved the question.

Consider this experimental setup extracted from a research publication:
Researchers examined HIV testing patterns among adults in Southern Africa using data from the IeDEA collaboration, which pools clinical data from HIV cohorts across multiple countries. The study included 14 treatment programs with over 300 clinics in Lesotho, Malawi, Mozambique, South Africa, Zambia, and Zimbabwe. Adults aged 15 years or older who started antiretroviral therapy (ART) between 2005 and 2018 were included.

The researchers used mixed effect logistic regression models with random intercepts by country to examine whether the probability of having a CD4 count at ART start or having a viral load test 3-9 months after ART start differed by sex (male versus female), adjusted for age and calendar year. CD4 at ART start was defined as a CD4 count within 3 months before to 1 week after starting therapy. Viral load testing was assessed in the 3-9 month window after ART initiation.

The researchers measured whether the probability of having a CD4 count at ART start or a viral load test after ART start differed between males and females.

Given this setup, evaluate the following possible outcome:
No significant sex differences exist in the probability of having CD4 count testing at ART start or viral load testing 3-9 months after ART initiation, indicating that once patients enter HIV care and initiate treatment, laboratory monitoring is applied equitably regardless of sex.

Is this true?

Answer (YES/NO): NO